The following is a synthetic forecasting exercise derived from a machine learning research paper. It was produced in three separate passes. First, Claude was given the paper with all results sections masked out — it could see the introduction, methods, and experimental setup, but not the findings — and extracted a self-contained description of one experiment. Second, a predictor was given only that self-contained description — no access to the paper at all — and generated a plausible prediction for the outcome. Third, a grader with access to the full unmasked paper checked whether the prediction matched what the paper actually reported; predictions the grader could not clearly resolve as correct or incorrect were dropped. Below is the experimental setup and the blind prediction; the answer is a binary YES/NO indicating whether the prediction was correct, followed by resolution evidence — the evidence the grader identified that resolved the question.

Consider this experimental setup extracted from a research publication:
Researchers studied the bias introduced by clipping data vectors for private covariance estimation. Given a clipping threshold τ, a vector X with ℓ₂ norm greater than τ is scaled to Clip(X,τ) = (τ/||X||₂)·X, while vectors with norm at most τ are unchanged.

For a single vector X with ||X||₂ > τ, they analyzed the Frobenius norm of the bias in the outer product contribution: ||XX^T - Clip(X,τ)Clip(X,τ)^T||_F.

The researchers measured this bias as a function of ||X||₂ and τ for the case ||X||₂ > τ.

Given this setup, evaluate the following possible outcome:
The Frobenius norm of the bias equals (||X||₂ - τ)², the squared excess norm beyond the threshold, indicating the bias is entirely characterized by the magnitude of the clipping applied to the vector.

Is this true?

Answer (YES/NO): NO